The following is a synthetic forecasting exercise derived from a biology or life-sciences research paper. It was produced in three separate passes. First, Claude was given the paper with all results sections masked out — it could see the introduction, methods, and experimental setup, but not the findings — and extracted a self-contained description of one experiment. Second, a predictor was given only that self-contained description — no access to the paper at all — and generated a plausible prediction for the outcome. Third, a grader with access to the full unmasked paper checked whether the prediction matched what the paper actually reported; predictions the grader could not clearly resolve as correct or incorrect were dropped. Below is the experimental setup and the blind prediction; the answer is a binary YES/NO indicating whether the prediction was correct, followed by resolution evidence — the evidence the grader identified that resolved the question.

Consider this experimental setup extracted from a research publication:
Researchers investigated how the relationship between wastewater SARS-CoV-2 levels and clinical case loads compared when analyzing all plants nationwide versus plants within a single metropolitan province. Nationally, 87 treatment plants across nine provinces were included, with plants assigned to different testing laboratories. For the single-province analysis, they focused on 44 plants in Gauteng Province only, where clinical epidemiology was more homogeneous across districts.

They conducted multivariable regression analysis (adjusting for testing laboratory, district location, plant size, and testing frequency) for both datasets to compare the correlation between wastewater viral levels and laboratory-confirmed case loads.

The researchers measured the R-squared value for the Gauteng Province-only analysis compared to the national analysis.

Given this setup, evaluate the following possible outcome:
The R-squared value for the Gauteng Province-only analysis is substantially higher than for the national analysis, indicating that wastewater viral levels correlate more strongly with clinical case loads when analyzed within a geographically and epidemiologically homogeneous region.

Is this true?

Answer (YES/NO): NO